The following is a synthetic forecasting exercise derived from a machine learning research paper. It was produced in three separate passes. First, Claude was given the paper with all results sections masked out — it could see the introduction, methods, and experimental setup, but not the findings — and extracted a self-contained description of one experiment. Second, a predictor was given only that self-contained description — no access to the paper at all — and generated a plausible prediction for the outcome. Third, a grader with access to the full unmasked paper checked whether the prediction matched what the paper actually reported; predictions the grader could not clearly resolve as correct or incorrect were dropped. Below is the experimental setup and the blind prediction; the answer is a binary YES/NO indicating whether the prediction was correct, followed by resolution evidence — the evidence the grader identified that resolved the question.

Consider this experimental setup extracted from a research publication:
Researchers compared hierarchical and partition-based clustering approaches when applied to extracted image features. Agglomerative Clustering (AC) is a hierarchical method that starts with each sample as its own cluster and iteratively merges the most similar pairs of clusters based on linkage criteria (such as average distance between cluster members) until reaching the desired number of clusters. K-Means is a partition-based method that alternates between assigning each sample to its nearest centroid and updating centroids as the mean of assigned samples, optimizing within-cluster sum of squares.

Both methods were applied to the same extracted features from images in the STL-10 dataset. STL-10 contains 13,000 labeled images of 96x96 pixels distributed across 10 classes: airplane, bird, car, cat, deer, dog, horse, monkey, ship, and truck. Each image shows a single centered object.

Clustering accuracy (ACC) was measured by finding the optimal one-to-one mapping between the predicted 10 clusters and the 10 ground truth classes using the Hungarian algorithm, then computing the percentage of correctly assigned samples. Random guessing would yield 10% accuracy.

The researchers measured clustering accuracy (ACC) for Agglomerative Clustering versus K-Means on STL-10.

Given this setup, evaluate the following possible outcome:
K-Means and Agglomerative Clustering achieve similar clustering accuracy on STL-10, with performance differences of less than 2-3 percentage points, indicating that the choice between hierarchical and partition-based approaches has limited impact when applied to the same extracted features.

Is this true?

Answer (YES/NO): NO